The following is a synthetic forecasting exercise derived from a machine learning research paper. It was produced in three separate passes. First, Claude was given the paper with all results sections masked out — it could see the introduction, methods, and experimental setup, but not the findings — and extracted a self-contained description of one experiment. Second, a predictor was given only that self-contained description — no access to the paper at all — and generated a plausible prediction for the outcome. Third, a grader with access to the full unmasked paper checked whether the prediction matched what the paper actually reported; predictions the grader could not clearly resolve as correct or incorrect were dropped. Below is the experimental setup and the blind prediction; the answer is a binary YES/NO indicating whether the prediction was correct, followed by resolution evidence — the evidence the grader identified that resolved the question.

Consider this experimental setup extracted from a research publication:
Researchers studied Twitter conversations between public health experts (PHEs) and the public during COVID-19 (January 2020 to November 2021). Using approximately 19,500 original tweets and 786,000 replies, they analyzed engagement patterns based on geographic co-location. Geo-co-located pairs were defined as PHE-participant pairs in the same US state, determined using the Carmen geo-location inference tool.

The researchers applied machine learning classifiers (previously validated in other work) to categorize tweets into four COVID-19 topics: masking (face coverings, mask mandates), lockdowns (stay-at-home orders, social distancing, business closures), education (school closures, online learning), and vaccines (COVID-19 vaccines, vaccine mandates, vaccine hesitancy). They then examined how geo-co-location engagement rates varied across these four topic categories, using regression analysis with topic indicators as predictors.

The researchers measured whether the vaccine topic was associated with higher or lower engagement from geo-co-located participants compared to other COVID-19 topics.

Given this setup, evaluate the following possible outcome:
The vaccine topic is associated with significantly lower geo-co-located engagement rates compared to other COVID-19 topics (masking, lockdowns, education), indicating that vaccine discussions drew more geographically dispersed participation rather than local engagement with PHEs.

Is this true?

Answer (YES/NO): YES